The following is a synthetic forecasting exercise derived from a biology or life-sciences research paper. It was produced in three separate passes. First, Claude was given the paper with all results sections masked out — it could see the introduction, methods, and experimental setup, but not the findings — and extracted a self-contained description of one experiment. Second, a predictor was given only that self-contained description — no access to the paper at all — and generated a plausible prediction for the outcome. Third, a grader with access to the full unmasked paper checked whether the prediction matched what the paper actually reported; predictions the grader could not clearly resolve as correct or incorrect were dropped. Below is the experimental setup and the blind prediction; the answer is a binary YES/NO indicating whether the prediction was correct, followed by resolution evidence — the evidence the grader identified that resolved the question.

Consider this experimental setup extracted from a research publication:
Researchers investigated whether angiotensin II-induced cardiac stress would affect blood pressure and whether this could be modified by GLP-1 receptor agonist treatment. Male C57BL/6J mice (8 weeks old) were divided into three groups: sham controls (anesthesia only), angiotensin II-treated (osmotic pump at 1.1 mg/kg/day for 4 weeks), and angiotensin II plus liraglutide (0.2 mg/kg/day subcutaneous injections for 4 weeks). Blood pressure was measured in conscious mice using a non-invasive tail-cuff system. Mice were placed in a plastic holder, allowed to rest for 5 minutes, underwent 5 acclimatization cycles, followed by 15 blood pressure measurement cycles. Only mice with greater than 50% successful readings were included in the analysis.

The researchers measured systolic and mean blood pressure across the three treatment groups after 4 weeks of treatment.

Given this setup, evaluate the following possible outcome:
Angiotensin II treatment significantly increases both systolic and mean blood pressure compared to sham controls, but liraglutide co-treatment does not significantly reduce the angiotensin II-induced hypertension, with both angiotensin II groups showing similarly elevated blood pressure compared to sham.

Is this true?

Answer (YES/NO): NO